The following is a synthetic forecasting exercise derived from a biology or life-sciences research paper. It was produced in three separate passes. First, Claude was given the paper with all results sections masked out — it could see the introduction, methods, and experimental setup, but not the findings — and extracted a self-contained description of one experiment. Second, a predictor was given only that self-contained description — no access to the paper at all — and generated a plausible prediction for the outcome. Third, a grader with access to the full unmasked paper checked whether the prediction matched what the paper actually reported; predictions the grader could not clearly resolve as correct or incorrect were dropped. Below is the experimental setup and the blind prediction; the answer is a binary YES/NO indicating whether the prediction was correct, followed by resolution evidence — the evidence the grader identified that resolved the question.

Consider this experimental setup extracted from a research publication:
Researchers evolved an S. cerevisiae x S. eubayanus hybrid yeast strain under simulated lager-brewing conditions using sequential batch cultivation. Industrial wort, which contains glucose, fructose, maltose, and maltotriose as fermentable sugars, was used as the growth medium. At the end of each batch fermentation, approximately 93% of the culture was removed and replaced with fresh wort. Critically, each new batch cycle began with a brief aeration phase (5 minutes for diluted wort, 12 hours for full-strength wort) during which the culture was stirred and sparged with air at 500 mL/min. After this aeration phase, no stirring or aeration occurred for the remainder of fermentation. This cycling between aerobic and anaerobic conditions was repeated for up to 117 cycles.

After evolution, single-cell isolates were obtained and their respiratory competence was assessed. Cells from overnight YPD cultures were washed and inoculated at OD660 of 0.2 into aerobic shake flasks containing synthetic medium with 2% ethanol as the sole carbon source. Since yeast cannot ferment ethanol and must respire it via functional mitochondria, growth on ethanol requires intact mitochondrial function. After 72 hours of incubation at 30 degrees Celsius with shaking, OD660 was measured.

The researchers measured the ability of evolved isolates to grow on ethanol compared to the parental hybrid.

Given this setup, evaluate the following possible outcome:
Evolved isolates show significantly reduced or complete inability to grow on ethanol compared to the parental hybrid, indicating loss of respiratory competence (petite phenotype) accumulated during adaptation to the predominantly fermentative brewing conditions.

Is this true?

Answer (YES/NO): NO